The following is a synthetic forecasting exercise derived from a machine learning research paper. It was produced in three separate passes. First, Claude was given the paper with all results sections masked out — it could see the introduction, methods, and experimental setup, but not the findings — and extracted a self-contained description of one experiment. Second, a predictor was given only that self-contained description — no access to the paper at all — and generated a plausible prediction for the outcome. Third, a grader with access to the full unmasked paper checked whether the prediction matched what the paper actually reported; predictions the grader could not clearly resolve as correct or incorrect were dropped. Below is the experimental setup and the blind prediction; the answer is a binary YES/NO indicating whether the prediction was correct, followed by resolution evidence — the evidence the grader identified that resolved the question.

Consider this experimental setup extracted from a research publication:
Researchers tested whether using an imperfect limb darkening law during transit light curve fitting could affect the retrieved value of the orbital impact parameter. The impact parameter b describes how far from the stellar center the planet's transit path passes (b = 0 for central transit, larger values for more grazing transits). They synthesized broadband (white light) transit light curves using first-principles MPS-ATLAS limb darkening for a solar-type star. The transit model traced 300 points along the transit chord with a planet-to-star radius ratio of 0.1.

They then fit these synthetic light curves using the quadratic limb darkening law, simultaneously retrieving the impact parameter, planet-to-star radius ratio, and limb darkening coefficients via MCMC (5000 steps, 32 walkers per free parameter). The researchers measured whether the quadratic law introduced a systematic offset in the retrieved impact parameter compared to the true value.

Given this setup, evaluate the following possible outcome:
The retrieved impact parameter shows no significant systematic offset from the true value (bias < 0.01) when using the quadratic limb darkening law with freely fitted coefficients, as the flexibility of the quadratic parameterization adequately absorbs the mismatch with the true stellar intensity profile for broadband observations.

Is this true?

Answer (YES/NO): NO